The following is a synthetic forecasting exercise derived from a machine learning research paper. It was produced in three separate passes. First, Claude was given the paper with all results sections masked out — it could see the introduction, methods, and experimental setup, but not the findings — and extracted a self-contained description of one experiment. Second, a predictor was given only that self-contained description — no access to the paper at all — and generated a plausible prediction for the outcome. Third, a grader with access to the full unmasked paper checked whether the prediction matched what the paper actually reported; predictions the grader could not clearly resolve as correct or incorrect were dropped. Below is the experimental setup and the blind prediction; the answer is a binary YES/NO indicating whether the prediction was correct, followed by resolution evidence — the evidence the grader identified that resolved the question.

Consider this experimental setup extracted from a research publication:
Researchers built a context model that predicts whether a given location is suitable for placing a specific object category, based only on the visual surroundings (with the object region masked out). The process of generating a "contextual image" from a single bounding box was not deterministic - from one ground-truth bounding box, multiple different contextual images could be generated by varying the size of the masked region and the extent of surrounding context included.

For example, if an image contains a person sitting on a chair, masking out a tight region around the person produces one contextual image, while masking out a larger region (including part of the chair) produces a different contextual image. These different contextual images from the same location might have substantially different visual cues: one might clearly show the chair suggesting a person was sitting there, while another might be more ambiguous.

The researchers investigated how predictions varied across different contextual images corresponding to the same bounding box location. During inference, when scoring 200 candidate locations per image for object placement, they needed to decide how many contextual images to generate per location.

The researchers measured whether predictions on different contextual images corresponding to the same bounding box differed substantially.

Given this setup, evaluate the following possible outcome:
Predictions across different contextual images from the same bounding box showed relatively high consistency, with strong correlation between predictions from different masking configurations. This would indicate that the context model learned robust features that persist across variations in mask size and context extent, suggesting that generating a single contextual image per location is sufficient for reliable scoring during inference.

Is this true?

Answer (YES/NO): NO